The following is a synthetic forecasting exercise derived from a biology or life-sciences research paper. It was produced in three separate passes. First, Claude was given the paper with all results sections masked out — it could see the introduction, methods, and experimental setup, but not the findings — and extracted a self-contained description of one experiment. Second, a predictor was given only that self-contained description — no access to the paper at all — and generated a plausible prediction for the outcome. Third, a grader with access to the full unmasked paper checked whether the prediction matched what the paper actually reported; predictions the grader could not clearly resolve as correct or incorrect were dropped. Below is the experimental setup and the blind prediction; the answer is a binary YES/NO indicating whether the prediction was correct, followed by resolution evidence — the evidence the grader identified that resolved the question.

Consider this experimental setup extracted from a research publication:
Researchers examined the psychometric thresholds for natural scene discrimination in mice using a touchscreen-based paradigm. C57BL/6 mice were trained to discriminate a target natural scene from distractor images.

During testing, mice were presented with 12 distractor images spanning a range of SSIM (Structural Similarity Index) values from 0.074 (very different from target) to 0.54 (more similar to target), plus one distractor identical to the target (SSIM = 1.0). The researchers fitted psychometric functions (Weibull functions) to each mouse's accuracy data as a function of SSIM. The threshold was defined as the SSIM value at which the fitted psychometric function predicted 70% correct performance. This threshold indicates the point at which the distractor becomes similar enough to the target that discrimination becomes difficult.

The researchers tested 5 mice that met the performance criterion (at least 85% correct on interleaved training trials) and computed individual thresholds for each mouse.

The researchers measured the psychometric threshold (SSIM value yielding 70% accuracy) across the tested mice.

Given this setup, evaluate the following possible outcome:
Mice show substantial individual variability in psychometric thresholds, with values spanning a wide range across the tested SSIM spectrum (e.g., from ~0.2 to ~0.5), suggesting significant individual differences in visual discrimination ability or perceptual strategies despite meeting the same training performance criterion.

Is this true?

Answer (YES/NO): NO